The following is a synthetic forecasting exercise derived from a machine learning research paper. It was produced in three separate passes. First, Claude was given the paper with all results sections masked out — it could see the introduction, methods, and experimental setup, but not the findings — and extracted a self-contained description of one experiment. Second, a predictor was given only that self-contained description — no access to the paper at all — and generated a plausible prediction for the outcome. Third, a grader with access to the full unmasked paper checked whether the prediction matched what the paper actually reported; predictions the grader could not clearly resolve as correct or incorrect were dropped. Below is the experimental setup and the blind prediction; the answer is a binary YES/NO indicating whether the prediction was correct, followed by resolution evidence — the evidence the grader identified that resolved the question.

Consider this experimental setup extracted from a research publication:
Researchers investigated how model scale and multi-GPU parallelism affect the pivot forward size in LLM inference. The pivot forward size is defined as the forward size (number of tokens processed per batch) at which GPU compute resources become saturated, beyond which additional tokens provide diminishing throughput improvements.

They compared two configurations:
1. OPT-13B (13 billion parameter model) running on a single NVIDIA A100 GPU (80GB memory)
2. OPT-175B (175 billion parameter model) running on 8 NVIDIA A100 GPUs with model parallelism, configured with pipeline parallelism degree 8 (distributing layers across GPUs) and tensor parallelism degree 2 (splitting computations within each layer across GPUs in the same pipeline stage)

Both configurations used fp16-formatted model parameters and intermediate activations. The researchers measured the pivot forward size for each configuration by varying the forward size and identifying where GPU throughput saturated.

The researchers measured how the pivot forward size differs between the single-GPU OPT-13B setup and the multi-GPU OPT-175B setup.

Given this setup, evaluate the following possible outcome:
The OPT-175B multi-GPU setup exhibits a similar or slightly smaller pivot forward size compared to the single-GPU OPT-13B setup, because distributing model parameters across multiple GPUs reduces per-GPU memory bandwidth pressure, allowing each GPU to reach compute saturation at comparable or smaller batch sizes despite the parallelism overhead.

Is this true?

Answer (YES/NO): NO